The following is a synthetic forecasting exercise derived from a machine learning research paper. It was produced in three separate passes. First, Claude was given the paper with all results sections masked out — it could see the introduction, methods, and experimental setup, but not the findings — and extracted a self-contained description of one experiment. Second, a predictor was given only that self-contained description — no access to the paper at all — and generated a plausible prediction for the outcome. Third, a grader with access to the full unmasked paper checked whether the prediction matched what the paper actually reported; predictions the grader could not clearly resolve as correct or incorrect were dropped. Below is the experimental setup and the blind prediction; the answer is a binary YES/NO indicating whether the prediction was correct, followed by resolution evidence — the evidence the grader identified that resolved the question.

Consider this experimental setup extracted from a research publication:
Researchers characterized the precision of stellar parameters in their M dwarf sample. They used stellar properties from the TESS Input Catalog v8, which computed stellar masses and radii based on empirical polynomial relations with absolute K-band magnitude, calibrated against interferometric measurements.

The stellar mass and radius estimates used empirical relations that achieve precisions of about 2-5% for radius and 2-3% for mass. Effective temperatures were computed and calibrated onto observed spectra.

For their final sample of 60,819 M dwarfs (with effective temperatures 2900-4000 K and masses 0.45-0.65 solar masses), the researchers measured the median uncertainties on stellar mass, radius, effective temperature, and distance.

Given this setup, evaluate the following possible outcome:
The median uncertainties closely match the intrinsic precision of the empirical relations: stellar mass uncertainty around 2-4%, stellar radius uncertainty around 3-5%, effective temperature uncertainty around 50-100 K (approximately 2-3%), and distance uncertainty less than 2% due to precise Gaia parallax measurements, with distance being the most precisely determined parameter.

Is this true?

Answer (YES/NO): NO